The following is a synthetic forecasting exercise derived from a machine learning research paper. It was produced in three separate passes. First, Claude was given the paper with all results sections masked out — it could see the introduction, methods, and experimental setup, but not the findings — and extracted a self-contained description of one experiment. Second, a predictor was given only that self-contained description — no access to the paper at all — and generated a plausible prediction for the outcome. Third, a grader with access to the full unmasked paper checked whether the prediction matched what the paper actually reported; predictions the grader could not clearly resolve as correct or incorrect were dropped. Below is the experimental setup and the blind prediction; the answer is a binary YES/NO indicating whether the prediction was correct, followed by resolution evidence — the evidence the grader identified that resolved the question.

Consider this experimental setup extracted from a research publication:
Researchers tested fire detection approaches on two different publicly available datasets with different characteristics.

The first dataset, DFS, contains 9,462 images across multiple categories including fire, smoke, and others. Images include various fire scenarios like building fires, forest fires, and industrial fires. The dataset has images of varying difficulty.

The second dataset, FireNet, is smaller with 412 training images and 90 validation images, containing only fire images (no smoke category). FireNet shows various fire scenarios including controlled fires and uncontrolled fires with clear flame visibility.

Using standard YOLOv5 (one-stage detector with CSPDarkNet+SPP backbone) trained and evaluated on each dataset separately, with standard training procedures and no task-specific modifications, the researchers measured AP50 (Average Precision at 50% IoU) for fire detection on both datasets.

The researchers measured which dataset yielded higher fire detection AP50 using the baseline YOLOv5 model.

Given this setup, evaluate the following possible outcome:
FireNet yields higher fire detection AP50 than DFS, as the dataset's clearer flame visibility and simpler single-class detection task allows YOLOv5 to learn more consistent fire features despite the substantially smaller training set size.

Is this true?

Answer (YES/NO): YES